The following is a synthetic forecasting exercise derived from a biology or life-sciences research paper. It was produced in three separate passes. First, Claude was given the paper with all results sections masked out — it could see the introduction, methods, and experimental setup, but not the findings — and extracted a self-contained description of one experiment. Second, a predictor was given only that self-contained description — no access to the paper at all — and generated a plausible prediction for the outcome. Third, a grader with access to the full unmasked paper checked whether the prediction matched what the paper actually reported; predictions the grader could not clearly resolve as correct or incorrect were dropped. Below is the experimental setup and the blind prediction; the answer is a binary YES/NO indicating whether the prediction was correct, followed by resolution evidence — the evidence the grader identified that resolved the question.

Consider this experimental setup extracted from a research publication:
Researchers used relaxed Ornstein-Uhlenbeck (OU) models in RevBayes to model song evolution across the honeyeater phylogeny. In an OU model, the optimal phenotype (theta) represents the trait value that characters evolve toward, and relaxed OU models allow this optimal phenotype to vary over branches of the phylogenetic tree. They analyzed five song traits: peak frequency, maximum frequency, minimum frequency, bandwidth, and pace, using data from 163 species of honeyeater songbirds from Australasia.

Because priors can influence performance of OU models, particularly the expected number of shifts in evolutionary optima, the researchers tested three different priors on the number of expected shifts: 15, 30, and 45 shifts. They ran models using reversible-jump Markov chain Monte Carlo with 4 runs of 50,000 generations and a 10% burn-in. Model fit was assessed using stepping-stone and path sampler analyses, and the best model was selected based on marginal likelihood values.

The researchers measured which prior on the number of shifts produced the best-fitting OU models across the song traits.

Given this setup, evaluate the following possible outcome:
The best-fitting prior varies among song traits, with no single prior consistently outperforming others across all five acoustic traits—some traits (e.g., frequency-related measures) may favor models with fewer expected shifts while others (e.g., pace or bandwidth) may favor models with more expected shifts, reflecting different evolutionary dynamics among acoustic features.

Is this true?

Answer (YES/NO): NO